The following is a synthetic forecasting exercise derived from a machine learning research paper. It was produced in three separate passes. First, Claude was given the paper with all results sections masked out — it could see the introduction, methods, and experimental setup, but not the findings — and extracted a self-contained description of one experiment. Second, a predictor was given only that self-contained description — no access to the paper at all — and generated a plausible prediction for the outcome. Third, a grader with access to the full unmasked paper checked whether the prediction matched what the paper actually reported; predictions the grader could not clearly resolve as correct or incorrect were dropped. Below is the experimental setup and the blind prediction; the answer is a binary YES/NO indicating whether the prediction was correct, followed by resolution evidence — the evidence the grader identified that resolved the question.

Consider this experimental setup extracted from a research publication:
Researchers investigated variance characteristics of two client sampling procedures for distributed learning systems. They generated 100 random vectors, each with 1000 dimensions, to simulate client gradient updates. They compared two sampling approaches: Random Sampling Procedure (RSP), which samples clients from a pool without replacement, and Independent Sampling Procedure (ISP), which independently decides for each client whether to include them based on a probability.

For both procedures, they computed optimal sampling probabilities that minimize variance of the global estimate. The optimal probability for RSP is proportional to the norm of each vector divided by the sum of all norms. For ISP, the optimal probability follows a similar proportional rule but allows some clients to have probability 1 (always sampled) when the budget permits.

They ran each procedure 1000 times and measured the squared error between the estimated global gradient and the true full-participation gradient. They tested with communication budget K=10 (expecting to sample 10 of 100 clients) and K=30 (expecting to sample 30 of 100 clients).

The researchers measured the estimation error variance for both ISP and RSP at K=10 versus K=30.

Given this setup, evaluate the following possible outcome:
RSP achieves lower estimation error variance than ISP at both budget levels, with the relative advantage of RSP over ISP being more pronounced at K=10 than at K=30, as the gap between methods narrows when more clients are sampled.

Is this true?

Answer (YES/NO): NO